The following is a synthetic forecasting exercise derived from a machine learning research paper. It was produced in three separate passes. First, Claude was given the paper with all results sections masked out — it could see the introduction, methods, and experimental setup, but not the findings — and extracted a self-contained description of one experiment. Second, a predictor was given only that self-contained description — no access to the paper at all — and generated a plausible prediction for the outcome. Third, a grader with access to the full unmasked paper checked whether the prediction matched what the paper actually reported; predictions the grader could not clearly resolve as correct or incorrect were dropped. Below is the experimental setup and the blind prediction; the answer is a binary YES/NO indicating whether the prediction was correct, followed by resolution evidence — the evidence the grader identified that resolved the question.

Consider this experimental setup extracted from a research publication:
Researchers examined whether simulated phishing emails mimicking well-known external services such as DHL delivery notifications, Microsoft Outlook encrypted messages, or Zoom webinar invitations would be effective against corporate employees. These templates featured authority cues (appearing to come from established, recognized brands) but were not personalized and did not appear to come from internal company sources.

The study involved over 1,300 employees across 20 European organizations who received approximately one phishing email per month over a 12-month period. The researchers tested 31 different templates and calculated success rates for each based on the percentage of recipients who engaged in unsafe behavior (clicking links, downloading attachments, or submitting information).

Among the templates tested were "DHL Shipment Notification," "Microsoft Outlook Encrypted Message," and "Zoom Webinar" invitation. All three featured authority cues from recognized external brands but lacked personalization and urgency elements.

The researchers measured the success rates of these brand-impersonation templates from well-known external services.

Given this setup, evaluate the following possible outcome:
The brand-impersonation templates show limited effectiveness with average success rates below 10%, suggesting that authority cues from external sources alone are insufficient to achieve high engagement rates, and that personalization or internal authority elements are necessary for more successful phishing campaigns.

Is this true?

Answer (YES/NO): YES